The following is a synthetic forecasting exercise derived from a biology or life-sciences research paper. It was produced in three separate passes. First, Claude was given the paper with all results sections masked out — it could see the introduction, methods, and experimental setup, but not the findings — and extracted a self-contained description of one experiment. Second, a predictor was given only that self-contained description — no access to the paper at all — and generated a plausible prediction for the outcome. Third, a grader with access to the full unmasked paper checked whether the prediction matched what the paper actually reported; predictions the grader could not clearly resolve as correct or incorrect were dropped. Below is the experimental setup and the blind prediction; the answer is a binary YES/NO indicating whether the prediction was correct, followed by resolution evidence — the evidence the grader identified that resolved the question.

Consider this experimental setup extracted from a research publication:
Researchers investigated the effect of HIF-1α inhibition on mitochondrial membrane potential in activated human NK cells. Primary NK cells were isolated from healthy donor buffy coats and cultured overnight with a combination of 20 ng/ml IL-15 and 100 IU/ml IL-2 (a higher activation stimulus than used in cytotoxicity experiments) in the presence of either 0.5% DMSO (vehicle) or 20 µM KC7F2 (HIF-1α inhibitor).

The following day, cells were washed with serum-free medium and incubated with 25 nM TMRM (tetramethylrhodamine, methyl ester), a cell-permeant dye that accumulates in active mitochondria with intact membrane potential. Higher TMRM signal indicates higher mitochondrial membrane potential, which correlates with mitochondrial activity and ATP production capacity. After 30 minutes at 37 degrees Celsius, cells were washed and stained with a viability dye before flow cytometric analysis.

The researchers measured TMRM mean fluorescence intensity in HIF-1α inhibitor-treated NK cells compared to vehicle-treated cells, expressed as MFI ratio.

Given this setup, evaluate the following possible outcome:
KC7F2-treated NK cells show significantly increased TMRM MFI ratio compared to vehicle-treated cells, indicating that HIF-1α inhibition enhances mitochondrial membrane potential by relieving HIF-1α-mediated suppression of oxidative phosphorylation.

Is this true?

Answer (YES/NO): NO